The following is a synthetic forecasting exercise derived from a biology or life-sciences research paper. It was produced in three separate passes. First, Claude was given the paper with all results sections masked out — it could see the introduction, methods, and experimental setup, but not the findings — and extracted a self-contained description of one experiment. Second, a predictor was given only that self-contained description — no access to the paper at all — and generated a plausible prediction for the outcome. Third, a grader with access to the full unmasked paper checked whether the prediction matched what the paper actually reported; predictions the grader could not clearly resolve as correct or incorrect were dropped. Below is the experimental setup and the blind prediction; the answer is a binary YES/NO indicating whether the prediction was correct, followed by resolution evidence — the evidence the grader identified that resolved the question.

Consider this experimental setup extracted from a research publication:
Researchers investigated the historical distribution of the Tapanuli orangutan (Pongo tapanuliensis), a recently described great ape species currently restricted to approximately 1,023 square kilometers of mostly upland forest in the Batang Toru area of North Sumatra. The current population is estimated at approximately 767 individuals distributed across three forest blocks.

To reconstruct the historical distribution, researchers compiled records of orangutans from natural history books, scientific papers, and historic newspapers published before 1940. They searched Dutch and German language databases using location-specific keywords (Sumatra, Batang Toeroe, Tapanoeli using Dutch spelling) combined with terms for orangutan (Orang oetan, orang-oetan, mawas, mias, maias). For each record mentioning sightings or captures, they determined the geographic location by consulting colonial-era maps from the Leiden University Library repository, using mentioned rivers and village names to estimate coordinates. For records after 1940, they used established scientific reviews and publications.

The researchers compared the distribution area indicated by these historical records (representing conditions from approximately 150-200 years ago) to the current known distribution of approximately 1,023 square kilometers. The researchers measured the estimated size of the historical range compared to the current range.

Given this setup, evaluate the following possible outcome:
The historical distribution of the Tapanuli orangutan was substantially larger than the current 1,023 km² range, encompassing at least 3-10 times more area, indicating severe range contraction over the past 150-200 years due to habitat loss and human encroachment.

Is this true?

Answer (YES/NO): YES